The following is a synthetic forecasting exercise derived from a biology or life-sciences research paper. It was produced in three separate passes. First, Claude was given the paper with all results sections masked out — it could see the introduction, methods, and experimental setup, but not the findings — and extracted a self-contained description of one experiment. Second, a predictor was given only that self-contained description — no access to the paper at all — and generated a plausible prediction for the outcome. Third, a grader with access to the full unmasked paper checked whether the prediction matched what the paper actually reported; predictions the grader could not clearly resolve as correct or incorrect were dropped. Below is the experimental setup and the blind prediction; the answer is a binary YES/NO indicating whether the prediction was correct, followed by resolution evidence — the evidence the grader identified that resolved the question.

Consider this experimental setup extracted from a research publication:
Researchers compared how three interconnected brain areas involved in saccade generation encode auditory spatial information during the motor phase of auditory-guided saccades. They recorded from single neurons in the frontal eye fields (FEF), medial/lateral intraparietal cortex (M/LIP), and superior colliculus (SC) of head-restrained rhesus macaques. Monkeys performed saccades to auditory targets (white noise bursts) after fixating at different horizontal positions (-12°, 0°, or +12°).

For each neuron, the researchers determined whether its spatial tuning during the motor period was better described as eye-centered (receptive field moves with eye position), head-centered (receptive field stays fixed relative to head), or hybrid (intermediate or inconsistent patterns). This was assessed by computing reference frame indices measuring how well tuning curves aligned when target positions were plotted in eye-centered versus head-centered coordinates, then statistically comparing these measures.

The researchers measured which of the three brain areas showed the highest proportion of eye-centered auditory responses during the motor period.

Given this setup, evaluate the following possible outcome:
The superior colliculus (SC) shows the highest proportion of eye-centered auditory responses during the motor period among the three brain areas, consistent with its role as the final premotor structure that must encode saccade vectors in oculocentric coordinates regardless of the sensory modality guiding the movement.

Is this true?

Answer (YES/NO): YES